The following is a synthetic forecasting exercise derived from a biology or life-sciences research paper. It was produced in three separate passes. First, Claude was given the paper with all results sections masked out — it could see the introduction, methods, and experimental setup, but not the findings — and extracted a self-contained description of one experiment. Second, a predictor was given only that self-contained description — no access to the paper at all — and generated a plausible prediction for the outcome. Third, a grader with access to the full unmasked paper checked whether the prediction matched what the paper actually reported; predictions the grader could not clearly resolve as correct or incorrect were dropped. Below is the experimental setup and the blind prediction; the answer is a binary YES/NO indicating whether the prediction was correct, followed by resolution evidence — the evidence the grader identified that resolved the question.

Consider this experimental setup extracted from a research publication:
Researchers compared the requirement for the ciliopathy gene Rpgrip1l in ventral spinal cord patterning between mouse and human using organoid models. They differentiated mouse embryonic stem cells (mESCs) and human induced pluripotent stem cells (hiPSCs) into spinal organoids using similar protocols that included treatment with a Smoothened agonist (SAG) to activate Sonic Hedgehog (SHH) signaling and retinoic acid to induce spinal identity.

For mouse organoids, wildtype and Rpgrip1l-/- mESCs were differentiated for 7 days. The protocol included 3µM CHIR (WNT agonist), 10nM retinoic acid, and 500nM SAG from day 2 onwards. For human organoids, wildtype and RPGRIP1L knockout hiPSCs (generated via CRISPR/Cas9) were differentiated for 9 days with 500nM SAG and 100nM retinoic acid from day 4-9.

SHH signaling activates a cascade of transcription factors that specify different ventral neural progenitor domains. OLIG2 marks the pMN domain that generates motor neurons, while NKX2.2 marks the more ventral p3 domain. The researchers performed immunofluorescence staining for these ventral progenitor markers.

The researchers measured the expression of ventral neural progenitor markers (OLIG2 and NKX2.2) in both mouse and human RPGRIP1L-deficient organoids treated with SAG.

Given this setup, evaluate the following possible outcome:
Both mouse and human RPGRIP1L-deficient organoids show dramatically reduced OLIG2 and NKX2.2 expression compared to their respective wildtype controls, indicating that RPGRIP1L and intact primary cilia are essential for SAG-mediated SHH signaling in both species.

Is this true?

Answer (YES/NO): NO